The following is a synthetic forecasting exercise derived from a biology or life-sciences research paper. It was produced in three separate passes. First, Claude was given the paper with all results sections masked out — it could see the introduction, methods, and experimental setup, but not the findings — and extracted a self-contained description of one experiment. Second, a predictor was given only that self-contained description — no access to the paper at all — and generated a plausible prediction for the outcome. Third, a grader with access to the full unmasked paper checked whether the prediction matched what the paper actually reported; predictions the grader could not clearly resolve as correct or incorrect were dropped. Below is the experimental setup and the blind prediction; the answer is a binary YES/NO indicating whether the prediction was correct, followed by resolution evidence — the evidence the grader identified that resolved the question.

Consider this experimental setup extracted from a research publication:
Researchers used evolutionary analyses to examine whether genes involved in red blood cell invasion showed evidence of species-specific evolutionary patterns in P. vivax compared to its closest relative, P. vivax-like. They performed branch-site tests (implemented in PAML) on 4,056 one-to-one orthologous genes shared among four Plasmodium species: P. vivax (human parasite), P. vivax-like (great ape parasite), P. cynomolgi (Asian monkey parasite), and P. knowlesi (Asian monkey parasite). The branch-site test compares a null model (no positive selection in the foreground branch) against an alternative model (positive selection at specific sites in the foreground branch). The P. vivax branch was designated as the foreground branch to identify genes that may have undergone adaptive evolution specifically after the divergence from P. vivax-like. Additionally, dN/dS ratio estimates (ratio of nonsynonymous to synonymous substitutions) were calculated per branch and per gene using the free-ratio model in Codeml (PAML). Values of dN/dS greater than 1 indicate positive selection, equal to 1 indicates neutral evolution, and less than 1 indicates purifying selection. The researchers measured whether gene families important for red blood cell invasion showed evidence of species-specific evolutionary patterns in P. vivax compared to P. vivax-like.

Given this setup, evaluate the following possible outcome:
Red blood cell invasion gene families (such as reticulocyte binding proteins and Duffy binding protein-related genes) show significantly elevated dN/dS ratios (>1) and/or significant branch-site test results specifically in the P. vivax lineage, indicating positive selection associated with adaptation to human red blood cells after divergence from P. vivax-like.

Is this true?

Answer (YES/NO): NO